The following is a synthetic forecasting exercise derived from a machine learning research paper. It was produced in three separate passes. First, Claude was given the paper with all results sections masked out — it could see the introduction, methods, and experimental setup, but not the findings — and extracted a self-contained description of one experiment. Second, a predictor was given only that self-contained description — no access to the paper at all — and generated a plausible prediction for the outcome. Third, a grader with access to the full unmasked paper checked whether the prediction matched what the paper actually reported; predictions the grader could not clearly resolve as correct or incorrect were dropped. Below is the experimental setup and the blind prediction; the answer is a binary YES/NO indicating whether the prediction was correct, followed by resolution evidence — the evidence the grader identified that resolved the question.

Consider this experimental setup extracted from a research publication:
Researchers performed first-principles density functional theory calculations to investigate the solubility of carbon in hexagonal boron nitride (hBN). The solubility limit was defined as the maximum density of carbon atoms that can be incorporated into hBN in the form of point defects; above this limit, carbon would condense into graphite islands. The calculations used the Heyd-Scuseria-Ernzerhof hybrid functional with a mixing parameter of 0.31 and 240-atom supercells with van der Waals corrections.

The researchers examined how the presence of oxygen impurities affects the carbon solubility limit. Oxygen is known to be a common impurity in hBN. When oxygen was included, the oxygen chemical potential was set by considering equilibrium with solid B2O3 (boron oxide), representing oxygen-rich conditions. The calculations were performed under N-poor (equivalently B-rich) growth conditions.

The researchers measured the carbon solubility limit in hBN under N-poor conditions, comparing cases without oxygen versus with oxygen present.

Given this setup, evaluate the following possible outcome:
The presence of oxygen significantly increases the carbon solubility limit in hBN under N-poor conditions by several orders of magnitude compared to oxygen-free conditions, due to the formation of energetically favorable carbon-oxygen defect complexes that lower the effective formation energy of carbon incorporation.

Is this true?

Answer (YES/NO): YES